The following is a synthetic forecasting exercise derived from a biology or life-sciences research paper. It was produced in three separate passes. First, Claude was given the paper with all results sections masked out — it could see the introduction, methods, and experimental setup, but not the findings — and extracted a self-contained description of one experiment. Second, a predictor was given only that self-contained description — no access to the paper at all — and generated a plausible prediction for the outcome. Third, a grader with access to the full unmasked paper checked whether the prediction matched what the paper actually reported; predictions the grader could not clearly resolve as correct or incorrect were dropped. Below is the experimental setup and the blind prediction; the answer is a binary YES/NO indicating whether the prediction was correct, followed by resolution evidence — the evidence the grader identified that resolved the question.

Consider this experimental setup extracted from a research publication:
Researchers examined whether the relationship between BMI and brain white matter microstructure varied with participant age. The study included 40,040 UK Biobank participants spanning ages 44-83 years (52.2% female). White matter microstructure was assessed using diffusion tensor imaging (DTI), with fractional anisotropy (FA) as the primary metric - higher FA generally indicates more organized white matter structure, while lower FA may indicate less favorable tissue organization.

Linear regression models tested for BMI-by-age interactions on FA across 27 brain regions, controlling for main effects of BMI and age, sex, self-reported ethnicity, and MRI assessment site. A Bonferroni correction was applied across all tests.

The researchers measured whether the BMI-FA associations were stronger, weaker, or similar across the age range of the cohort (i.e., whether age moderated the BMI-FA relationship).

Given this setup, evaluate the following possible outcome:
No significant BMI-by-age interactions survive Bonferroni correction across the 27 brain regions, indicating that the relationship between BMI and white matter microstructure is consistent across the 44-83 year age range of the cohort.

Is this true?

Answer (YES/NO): NO